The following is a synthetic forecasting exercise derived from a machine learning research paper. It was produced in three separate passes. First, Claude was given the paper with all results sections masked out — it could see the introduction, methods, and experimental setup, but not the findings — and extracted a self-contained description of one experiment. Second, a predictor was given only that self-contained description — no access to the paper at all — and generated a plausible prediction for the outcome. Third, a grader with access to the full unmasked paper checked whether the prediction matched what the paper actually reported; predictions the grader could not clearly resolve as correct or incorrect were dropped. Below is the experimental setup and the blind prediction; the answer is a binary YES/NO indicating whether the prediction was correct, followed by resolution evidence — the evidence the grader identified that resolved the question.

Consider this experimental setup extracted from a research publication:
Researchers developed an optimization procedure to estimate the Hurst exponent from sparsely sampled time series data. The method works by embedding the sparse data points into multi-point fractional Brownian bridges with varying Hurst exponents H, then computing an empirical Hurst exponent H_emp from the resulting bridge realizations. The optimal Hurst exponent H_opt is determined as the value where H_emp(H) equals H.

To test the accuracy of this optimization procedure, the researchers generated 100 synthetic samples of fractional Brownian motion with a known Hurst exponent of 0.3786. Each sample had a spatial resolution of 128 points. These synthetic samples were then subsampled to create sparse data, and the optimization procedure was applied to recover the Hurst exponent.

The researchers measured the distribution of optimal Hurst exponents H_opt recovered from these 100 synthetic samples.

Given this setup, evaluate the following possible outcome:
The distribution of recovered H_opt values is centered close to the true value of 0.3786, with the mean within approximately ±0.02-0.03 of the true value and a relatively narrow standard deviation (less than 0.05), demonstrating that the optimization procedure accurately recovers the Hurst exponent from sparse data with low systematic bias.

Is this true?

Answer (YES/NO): YES